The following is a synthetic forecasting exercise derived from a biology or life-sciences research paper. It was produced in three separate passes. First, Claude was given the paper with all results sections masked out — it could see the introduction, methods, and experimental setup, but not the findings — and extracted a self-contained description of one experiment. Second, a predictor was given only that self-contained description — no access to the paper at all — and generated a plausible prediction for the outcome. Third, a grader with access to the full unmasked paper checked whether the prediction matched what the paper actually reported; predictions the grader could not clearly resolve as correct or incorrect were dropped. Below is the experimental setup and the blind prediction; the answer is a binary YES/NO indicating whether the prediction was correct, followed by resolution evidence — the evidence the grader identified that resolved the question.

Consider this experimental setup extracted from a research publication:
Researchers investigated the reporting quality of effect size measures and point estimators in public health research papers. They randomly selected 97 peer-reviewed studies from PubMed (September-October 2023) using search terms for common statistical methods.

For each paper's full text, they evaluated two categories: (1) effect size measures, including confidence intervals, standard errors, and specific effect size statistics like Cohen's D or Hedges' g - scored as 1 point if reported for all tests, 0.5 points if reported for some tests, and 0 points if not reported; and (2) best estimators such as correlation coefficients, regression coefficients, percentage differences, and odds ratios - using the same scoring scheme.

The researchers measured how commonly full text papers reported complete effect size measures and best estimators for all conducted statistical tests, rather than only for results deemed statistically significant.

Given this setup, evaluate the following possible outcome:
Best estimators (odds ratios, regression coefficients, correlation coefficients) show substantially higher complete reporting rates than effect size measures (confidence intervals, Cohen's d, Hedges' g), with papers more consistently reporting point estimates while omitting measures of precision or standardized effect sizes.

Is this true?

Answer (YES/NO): YES